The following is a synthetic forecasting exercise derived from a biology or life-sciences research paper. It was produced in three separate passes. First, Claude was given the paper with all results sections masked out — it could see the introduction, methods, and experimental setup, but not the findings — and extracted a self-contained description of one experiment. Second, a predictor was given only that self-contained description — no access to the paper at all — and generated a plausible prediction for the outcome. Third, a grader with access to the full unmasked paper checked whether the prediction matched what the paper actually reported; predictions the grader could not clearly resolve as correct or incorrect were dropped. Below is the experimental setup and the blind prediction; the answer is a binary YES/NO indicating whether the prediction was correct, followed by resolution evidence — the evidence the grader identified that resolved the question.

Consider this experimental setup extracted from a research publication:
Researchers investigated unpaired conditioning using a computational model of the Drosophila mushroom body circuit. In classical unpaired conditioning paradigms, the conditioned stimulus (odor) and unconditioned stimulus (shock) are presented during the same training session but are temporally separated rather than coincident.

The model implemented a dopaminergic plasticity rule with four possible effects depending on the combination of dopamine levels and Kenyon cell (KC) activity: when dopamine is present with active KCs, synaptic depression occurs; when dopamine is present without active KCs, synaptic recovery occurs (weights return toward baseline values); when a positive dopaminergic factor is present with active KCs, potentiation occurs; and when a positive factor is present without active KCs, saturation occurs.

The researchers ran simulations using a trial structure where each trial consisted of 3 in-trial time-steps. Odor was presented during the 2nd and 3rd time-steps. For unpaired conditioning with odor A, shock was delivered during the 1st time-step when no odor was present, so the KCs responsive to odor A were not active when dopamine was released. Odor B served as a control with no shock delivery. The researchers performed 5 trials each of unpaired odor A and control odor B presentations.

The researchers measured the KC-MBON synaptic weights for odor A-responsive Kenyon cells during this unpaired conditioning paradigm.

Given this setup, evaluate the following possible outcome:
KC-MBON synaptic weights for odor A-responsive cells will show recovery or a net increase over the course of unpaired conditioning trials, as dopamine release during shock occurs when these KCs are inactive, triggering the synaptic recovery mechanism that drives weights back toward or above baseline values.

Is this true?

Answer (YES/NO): YES